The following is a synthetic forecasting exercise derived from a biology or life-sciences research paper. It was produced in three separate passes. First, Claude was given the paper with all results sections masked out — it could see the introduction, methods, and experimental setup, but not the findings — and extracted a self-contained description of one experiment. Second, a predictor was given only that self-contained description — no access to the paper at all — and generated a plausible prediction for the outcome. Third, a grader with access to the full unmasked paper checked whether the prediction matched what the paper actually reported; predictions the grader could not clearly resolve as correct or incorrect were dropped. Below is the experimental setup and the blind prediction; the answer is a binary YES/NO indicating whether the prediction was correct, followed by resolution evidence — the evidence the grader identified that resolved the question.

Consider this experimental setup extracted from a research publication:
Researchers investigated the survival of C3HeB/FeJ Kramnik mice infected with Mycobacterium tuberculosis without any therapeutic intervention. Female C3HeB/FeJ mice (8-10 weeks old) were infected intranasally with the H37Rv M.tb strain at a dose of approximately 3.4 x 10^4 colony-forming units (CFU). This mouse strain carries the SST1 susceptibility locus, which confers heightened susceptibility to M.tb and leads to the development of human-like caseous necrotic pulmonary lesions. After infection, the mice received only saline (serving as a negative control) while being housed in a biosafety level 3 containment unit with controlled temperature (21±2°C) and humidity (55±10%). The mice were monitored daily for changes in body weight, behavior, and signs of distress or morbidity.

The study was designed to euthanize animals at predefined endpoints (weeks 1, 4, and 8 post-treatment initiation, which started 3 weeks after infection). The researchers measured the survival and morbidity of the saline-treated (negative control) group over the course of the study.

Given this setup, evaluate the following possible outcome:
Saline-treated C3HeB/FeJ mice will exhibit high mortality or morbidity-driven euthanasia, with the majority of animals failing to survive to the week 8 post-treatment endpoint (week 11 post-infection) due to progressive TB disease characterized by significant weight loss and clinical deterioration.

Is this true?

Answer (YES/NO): YES